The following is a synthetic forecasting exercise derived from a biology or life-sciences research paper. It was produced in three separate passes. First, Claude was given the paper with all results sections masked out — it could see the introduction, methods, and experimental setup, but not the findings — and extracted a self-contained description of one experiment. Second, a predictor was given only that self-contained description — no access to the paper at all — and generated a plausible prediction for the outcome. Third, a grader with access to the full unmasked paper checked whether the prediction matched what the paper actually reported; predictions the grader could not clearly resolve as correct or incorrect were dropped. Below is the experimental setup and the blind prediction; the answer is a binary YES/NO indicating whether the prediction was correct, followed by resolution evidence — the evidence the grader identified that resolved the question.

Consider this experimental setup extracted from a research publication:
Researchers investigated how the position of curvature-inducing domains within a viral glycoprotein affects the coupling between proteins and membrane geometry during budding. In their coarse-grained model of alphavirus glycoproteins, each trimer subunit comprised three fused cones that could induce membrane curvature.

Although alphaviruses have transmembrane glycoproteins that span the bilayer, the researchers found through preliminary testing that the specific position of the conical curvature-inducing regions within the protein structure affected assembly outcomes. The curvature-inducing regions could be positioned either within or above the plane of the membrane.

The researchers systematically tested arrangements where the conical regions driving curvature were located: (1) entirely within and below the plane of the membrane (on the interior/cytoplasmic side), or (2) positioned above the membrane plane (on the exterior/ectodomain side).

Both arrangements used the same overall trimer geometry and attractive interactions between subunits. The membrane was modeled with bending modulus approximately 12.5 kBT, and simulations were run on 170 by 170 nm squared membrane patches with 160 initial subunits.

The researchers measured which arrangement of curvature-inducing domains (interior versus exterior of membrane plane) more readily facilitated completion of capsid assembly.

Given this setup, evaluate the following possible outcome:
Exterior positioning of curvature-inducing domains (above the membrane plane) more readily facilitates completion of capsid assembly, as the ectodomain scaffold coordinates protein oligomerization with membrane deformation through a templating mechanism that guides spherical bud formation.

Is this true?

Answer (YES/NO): NO